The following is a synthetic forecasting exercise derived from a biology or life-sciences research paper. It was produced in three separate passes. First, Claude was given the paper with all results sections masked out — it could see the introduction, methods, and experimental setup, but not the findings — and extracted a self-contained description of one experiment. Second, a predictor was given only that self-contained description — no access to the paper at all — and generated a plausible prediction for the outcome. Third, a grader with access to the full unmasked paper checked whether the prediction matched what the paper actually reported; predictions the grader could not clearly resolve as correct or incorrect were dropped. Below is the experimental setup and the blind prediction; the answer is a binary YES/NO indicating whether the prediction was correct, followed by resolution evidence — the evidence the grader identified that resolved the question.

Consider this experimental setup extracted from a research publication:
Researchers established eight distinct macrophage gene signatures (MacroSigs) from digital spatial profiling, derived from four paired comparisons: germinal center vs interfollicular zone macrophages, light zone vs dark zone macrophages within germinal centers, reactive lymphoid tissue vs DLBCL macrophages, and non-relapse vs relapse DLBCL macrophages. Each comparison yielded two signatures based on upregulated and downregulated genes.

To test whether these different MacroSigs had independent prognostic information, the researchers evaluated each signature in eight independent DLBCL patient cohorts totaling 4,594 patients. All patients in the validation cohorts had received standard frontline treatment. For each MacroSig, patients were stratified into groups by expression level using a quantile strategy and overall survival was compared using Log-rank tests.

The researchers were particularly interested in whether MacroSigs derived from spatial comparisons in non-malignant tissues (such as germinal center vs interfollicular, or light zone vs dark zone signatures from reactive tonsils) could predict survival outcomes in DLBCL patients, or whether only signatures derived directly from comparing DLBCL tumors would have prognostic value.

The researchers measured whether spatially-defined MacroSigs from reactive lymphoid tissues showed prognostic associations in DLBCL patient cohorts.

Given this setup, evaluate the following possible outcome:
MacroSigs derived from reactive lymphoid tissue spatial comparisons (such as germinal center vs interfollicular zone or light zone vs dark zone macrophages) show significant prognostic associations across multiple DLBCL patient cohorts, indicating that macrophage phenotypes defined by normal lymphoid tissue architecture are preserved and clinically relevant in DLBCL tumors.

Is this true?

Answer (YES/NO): YES